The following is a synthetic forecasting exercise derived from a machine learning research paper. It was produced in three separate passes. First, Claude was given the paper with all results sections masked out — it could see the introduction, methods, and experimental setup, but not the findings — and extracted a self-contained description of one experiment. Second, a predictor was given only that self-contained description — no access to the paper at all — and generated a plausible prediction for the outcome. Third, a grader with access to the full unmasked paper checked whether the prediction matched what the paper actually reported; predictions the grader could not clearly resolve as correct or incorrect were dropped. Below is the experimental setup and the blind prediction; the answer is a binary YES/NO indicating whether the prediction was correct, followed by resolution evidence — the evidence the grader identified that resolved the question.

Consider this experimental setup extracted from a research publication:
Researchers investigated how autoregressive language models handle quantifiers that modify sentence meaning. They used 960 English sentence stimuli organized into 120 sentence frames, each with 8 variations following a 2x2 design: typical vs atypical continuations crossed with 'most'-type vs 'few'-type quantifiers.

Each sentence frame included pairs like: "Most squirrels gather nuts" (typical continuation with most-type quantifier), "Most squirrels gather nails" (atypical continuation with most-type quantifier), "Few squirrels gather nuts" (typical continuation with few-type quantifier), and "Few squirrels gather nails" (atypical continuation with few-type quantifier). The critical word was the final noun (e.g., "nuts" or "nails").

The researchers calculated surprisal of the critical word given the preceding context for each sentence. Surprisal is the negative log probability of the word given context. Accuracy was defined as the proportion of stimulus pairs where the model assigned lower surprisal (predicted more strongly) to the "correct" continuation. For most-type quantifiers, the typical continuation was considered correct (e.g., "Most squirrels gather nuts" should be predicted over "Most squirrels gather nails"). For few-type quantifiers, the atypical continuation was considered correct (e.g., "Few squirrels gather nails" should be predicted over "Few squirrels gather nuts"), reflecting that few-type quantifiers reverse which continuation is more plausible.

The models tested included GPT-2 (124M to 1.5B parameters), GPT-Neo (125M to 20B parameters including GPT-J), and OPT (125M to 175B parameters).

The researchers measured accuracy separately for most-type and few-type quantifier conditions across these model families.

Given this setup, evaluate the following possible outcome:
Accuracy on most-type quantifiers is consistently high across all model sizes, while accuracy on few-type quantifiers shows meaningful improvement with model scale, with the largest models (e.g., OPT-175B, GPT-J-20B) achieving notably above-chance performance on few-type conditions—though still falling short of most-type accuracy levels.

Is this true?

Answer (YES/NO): NO